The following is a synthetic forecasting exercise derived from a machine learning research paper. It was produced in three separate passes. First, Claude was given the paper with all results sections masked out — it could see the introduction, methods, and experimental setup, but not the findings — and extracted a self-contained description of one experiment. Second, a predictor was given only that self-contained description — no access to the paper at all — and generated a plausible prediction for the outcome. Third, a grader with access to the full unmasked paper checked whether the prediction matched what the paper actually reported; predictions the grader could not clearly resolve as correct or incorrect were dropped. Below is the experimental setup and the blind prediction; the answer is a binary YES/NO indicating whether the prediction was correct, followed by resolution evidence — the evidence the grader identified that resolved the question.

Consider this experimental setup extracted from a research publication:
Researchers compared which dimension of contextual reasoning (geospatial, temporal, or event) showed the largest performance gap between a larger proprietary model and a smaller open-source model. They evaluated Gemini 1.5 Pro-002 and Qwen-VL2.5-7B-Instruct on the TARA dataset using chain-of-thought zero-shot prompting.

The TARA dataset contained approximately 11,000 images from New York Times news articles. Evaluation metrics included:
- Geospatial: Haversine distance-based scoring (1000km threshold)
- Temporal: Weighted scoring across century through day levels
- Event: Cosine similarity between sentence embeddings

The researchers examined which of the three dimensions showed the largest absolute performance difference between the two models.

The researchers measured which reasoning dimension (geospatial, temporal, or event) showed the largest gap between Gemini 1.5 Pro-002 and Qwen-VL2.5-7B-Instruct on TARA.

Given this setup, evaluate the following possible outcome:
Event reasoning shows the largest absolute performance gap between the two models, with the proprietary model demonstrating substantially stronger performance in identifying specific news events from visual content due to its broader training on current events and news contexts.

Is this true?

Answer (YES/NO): NO